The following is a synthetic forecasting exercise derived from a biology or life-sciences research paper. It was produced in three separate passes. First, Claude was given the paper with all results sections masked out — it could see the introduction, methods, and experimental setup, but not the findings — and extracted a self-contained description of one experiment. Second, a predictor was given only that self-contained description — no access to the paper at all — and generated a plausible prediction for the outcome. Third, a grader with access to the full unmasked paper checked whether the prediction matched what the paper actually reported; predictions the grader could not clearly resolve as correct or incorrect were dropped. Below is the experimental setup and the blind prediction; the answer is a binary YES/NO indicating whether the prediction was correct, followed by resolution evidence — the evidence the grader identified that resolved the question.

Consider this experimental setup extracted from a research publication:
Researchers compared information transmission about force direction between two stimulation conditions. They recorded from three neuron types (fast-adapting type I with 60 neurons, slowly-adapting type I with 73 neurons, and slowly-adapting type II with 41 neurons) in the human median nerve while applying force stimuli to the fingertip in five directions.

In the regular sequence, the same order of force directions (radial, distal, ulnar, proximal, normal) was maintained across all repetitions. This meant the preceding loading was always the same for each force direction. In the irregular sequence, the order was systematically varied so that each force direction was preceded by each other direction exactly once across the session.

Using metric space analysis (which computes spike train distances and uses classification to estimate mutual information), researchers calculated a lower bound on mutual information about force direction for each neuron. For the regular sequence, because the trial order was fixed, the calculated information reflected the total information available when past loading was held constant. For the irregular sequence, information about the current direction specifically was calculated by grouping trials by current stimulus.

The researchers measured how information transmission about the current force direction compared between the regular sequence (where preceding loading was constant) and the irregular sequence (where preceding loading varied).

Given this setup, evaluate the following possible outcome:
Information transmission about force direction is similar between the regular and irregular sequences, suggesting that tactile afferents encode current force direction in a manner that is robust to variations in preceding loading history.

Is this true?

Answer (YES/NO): NO